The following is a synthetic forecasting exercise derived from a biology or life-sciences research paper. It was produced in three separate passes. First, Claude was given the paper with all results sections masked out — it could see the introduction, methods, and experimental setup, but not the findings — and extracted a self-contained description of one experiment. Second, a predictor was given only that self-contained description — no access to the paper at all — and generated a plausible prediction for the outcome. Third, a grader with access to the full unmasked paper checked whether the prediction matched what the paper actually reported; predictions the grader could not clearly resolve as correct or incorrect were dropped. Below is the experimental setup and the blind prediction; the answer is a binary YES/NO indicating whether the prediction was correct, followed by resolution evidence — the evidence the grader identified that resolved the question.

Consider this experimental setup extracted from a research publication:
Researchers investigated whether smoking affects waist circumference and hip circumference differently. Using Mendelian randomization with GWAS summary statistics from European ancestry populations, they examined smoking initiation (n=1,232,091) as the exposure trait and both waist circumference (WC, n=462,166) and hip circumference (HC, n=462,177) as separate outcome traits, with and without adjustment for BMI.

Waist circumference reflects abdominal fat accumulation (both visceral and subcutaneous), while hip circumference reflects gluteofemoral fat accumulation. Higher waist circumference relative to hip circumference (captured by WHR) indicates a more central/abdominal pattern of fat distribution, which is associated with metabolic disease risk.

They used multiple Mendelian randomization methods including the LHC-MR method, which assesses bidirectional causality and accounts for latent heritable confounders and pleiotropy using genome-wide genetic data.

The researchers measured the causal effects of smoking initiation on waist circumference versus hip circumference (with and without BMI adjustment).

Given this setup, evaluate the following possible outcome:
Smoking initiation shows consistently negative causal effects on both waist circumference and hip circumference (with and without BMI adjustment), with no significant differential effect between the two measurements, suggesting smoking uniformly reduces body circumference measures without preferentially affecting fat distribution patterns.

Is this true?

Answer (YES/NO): NO